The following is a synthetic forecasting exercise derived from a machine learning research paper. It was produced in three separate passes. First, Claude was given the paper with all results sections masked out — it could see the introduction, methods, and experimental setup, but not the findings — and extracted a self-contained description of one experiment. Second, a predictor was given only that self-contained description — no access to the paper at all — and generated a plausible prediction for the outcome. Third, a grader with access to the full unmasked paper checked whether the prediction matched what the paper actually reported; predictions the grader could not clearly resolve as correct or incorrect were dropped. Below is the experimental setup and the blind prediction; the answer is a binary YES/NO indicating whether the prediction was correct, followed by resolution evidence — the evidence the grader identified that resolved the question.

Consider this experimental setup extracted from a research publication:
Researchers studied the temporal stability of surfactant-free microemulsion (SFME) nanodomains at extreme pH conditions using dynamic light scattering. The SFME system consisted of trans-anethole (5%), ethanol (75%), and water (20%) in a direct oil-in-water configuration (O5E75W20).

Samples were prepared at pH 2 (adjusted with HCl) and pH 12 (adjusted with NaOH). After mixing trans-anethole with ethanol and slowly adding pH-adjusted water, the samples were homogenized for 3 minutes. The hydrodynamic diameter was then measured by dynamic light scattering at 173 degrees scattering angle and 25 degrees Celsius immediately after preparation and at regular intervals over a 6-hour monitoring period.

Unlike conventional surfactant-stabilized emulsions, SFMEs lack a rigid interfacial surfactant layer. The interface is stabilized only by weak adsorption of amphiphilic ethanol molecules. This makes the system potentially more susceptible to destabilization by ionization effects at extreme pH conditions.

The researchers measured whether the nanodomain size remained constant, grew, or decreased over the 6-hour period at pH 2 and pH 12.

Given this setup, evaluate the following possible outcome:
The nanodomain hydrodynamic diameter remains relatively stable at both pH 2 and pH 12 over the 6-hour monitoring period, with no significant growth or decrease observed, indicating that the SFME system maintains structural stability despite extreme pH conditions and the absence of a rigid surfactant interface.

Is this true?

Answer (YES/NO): NO